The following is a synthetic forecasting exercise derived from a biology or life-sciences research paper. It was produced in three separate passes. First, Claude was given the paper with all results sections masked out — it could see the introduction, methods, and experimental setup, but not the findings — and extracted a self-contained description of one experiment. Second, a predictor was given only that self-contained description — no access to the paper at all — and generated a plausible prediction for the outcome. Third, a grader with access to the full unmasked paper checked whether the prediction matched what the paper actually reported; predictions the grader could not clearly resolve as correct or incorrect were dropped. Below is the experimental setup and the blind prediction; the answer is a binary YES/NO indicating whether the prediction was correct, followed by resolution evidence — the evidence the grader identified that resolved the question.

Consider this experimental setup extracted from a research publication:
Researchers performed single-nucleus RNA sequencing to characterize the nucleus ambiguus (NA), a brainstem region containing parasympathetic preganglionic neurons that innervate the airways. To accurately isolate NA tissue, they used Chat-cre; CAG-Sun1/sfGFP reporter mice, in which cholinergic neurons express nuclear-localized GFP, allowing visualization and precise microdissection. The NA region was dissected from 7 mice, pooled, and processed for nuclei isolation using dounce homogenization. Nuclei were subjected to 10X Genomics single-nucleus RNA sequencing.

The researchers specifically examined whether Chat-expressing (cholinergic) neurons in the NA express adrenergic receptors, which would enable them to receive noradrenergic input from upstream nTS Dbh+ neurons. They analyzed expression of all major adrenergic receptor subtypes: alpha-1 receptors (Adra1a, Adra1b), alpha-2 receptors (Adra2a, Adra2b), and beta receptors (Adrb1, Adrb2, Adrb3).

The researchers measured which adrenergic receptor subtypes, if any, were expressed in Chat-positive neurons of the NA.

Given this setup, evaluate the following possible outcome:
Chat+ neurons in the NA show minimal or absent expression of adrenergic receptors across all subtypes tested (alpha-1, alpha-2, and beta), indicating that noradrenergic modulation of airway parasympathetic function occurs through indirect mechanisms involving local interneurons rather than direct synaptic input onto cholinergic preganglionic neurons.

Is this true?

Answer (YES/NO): NO